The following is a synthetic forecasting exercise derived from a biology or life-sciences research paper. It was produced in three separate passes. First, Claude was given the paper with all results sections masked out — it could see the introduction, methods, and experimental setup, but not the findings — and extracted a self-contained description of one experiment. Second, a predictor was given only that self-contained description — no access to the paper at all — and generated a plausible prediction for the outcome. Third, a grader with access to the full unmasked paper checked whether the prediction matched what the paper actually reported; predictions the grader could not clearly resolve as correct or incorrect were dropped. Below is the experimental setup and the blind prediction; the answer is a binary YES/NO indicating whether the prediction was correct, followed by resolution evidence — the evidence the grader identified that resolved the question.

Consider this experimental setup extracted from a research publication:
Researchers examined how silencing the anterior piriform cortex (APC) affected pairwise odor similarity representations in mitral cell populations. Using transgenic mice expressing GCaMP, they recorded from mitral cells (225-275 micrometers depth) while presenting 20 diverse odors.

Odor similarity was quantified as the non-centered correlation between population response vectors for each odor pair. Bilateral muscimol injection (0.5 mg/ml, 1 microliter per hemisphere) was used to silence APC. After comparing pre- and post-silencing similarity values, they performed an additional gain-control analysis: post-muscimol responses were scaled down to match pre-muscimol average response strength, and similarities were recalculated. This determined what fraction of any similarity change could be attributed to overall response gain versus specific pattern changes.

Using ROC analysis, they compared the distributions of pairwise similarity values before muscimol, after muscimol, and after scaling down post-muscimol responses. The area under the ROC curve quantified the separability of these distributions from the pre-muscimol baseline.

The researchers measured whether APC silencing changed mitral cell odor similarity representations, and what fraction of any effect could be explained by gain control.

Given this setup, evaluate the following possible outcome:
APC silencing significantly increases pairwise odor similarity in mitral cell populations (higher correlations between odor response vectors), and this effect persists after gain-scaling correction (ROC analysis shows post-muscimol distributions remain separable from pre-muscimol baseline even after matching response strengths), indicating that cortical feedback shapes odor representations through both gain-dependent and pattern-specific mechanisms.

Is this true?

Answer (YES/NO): YES